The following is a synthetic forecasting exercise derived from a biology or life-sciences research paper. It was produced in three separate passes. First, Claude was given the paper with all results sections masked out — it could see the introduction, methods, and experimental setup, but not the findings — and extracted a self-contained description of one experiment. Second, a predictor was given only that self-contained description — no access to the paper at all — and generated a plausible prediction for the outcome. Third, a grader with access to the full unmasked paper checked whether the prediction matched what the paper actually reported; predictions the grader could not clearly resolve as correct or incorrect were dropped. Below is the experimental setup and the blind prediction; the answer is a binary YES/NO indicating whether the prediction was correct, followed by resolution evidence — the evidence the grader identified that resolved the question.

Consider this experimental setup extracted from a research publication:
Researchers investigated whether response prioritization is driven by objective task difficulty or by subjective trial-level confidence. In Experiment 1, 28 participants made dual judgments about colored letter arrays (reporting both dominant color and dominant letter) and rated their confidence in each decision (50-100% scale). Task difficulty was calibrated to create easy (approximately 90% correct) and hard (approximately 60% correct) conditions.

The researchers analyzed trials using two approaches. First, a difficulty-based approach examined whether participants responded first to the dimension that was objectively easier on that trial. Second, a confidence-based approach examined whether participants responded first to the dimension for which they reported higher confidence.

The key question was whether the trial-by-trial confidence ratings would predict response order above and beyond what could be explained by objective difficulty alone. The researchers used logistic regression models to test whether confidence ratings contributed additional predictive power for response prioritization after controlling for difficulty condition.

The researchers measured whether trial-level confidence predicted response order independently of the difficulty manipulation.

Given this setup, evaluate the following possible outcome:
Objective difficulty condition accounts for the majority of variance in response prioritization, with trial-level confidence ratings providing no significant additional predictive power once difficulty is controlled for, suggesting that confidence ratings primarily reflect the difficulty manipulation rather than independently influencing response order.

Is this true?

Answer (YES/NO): NO